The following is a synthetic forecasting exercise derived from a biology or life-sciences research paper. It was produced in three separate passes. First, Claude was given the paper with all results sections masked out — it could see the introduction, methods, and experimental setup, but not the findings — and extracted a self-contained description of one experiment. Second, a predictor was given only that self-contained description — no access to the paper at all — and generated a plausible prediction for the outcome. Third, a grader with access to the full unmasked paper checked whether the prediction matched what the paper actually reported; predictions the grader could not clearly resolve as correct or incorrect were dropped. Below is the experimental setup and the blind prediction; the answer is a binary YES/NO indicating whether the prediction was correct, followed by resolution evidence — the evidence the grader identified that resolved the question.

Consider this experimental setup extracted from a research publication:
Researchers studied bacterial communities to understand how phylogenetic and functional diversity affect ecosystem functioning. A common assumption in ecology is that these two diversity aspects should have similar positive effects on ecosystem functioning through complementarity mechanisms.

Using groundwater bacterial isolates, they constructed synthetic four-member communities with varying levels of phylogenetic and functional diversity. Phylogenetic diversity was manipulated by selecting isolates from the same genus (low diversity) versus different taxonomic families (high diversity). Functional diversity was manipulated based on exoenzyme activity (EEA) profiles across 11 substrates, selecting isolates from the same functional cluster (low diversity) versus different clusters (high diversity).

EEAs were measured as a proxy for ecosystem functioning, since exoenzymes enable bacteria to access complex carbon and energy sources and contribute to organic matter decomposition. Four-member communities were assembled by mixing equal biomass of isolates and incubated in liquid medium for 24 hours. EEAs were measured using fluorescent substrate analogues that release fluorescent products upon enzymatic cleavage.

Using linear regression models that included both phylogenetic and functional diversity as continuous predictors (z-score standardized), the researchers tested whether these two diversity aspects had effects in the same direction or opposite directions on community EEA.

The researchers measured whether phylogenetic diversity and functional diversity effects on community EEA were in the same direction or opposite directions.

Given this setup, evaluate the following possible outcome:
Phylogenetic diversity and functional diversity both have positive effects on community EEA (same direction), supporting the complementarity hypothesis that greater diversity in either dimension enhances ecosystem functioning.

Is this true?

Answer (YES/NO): NO